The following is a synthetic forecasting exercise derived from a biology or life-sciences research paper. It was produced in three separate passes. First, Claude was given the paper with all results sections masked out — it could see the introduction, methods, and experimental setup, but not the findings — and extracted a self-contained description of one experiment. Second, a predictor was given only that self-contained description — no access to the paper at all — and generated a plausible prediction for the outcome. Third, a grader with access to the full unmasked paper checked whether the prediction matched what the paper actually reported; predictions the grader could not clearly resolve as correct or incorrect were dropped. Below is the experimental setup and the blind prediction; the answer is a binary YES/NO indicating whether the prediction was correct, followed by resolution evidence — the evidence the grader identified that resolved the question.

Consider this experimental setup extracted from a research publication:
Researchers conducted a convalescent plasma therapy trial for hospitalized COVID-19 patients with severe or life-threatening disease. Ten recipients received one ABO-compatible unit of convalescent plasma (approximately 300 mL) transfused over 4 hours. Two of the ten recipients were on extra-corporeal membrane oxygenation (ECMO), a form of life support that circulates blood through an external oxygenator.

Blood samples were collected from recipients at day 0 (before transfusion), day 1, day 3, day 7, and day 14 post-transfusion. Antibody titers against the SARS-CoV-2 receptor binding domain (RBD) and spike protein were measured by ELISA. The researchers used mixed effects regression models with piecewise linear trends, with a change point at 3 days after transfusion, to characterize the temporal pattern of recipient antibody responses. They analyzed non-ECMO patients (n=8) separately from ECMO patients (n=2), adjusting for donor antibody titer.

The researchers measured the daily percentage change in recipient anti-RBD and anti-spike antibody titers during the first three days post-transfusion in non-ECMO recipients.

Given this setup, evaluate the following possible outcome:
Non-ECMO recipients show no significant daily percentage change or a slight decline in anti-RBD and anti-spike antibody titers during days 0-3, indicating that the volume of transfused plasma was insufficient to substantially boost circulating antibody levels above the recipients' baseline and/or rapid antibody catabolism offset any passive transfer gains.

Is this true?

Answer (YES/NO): NO